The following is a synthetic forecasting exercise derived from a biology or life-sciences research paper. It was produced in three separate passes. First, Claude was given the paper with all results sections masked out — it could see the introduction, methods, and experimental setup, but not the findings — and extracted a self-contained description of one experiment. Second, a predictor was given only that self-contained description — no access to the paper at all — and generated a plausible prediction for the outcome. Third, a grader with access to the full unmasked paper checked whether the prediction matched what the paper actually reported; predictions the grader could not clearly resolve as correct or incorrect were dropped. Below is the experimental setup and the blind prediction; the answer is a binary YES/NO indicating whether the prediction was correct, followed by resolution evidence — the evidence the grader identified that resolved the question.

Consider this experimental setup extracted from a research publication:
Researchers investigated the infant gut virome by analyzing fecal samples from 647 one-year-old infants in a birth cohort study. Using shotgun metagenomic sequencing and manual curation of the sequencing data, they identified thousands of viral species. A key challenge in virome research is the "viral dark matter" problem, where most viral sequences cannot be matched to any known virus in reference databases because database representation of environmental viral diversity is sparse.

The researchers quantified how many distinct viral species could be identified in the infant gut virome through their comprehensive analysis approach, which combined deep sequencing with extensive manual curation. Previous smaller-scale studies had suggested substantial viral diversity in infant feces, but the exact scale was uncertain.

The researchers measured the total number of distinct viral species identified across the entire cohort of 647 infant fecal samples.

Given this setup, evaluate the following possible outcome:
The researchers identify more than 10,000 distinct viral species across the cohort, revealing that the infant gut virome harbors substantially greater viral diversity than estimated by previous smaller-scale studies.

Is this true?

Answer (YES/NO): YES